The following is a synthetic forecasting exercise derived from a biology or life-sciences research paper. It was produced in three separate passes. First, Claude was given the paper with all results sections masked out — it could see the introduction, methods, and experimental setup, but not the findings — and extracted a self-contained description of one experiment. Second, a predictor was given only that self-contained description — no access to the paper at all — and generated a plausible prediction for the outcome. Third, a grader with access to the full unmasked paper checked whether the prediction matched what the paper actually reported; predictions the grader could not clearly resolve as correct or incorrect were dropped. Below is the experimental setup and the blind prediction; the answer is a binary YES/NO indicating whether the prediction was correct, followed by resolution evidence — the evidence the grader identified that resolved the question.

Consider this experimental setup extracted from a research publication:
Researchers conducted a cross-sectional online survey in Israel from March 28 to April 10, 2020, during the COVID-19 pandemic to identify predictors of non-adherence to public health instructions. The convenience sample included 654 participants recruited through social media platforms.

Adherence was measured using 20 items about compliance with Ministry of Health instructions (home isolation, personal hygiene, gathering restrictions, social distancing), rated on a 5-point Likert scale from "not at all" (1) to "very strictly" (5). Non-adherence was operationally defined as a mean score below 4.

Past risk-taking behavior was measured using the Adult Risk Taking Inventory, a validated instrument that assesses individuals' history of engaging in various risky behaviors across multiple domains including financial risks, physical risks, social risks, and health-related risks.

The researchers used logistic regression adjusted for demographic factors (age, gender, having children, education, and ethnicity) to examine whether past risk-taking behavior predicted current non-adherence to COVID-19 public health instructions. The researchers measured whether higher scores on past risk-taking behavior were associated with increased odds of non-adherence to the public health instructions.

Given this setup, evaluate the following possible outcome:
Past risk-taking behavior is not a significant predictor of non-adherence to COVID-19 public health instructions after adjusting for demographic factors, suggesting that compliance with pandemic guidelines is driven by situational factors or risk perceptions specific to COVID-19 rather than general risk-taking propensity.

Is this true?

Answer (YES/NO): NO